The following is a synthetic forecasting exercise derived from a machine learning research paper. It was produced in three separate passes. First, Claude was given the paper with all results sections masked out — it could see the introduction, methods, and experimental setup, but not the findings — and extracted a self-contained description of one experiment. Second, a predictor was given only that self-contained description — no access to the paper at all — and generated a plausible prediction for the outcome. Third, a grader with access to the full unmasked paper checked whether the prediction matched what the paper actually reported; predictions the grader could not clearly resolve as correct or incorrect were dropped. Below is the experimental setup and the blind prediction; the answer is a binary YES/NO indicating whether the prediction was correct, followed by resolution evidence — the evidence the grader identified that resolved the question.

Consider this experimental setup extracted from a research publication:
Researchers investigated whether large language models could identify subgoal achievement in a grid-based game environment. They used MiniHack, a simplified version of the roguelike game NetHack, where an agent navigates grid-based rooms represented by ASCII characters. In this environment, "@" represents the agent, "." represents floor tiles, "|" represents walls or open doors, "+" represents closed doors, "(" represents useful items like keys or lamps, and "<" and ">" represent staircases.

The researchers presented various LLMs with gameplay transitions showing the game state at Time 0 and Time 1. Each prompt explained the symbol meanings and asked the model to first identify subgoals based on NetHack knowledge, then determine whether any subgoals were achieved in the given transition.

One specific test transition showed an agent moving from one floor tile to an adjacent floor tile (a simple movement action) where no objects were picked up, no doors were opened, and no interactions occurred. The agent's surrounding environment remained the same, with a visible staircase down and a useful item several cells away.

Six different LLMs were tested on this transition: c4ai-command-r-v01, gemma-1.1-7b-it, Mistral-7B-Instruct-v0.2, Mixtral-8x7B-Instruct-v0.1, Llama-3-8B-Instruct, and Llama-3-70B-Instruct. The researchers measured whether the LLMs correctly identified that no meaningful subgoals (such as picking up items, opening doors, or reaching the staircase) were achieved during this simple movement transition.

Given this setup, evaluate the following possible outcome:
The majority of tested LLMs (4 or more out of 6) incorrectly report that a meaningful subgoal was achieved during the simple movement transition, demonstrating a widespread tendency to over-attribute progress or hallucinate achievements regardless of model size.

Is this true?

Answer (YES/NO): NO